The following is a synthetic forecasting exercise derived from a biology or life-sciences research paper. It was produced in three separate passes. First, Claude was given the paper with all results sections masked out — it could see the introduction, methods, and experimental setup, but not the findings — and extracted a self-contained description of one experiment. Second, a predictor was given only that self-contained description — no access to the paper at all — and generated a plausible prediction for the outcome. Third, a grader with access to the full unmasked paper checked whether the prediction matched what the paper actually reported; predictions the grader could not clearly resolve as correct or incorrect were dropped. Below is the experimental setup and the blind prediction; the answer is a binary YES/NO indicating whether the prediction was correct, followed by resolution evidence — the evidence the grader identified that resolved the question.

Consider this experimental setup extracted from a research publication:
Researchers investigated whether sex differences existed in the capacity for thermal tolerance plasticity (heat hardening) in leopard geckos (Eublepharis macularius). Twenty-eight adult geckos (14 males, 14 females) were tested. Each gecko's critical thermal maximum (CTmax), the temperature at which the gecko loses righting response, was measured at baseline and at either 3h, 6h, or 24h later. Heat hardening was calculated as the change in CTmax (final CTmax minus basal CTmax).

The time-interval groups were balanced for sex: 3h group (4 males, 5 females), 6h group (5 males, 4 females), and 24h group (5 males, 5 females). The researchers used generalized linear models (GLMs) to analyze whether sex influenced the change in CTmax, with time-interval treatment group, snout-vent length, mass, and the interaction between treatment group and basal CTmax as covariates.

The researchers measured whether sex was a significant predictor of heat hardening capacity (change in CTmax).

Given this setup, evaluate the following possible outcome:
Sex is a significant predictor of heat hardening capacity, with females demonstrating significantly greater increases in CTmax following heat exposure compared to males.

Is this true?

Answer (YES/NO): NO